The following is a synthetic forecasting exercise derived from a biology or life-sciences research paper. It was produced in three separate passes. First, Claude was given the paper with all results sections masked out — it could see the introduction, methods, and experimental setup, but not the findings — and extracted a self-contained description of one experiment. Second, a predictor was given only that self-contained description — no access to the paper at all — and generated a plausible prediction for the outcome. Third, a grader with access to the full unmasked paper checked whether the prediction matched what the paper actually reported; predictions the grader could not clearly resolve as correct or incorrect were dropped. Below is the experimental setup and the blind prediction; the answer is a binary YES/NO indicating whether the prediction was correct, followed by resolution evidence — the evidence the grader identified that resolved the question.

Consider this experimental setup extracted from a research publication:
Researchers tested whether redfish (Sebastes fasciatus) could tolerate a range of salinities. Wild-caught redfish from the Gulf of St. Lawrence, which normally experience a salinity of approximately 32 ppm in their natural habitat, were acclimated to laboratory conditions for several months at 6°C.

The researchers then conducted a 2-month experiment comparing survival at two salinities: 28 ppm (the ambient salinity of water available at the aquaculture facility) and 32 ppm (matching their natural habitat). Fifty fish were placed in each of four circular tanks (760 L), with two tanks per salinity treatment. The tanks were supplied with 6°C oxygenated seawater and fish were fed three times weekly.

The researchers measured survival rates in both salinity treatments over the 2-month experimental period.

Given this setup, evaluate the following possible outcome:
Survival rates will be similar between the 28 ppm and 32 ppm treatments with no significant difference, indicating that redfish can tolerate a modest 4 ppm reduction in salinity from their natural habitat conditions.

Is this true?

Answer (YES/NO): YES